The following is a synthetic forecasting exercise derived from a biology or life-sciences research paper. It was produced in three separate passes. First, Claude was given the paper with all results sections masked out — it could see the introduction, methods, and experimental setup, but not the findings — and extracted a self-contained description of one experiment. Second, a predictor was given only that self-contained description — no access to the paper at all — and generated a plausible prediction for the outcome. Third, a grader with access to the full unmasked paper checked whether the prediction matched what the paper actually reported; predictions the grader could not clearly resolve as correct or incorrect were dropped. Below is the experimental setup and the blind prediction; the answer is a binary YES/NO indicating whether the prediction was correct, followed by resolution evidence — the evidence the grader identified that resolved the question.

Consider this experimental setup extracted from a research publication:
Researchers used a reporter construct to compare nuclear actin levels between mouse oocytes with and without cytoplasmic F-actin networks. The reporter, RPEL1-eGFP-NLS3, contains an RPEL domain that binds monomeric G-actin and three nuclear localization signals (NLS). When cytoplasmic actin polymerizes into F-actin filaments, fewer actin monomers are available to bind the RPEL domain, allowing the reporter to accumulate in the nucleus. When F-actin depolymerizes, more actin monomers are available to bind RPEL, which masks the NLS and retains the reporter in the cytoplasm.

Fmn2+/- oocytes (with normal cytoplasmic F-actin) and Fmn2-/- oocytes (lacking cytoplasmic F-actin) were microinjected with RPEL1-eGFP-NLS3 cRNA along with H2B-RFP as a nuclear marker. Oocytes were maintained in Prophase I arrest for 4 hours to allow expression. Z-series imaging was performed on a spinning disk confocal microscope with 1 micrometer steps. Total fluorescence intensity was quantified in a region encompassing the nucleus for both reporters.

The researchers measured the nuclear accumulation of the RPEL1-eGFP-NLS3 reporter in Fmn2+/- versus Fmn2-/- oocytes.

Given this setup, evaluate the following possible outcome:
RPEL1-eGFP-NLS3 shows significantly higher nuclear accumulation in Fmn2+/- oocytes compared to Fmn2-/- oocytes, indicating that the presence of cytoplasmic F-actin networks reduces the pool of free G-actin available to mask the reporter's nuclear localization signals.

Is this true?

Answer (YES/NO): NO